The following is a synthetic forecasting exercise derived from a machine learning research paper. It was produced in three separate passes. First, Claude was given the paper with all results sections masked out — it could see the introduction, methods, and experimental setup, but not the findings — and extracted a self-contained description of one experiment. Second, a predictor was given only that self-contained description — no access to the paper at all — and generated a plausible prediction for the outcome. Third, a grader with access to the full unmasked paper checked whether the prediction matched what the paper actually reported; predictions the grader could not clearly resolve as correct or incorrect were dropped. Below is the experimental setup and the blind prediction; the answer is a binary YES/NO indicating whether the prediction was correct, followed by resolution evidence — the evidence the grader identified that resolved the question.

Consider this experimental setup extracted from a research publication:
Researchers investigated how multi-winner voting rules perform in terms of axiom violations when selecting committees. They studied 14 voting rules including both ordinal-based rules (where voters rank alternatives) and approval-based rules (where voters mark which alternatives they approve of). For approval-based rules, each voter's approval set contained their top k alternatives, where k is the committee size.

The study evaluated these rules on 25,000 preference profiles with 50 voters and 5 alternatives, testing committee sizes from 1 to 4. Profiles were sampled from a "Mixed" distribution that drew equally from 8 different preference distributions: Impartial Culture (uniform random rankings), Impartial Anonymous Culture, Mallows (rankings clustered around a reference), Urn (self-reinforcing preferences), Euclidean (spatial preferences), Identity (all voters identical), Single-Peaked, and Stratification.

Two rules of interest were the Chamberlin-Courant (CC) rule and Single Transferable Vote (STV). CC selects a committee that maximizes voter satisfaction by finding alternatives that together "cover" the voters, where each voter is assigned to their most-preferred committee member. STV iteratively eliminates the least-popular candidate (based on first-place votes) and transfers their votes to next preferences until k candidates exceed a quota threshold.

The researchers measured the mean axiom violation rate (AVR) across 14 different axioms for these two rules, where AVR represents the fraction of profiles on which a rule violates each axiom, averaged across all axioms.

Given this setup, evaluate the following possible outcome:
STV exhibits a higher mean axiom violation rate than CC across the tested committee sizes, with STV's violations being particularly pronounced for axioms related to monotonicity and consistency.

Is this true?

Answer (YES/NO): NO